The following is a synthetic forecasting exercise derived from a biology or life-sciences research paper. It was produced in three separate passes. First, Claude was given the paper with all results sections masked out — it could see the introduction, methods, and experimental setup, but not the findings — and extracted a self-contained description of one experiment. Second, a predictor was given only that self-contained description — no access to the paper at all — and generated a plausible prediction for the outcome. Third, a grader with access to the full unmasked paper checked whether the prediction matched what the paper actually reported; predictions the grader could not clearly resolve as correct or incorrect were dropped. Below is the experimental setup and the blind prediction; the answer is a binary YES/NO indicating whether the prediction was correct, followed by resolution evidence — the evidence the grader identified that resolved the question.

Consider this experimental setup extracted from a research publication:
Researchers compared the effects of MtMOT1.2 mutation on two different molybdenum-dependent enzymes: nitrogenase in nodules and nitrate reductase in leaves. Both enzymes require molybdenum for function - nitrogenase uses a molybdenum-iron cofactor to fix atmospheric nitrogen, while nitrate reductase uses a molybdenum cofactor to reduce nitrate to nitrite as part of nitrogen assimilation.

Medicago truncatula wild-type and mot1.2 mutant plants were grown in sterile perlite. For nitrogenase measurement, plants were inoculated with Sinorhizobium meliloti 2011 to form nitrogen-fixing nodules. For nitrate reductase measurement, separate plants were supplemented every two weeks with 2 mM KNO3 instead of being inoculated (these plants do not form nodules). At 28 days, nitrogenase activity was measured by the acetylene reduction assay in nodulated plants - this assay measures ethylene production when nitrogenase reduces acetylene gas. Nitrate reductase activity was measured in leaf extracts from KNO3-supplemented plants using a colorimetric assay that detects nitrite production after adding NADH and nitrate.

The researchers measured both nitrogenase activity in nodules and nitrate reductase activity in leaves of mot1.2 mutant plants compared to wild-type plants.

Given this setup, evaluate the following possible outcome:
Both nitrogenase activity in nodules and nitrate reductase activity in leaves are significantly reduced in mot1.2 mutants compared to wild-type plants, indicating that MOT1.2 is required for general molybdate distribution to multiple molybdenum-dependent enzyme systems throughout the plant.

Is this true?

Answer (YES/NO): NO